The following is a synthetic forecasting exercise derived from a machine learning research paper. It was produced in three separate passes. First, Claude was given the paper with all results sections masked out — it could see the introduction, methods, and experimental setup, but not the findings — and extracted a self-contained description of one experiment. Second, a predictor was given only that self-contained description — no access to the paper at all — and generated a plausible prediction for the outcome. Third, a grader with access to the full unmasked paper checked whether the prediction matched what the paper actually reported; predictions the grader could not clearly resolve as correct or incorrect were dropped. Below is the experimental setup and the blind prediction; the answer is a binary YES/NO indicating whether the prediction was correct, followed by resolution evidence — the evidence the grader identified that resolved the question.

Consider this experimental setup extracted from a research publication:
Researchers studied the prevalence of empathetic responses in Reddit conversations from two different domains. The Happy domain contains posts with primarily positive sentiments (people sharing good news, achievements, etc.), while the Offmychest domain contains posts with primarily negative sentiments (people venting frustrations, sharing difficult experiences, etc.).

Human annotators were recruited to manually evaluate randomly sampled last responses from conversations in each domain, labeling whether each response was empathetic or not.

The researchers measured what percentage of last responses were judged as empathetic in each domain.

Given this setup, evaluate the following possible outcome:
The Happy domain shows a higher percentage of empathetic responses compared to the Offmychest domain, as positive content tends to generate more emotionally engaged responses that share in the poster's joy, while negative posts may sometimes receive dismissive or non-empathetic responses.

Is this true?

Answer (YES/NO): YES